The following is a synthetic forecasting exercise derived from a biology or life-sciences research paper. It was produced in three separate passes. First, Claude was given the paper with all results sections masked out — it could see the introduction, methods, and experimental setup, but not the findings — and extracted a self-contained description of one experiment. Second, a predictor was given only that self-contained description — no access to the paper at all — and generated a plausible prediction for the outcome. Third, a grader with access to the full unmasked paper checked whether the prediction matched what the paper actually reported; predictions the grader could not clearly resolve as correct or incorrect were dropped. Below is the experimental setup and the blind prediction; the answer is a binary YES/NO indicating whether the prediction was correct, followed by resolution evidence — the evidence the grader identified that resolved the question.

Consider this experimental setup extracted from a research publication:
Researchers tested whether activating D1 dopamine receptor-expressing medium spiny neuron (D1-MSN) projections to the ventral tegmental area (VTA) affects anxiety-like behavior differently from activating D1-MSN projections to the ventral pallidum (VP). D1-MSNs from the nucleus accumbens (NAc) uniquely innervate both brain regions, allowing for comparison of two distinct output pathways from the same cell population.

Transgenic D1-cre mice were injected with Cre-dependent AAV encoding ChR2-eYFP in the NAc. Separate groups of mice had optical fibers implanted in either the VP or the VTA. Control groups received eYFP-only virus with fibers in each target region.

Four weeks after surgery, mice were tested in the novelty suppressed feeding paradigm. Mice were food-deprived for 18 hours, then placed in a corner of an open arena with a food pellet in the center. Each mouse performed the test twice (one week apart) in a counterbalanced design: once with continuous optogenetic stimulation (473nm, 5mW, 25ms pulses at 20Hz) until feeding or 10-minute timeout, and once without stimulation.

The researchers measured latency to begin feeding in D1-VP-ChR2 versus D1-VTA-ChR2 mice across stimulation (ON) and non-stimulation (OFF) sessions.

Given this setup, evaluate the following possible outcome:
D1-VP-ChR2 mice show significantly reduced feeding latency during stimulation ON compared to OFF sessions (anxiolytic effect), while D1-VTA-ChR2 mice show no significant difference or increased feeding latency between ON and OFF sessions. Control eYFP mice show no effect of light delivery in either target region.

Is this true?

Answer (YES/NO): NO